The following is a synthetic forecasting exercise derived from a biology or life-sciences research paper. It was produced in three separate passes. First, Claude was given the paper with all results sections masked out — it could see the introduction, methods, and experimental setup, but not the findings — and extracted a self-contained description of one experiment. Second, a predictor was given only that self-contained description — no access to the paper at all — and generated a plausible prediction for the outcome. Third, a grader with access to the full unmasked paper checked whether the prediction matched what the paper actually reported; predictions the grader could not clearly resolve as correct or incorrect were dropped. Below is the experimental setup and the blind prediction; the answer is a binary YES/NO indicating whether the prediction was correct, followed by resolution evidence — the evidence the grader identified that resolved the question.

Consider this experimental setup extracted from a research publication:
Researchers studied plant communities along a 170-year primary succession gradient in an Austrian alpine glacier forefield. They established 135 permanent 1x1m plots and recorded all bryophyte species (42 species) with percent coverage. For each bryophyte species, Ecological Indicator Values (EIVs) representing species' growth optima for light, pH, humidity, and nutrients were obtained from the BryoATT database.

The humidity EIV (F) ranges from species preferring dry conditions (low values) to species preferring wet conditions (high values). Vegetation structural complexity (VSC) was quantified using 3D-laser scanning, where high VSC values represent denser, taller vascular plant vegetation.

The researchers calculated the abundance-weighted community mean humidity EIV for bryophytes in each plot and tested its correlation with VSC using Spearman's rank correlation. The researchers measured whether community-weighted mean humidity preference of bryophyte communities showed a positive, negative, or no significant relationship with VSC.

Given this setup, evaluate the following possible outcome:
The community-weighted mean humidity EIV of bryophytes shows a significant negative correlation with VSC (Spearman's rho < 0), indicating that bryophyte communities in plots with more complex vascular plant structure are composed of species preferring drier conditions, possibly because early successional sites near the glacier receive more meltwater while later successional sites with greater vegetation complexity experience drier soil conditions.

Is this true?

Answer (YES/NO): NO